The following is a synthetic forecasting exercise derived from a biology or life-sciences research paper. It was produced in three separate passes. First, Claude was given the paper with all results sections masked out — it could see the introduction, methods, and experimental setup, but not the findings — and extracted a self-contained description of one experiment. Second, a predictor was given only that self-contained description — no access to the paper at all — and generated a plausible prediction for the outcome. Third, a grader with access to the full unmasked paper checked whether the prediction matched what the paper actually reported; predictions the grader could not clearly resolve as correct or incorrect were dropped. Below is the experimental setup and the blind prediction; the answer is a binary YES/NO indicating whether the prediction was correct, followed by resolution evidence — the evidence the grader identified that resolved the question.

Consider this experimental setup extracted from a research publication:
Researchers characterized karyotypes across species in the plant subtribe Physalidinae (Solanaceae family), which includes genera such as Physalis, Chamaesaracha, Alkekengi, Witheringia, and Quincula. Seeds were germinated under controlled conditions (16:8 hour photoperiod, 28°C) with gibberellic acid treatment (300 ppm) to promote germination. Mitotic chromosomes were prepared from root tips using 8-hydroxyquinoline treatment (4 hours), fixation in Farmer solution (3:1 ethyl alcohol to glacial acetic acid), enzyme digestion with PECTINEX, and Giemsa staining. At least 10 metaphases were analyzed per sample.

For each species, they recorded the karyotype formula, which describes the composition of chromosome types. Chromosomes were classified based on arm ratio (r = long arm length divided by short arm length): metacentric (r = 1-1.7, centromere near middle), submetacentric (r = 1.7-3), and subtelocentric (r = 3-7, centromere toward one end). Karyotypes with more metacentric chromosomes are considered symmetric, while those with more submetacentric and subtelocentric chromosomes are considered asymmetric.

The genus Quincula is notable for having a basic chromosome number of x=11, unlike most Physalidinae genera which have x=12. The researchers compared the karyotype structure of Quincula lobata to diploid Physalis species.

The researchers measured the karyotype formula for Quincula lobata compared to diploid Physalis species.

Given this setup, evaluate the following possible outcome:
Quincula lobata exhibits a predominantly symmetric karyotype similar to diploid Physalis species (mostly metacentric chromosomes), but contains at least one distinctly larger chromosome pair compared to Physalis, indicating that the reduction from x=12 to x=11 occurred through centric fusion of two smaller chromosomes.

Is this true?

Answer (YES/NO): NO